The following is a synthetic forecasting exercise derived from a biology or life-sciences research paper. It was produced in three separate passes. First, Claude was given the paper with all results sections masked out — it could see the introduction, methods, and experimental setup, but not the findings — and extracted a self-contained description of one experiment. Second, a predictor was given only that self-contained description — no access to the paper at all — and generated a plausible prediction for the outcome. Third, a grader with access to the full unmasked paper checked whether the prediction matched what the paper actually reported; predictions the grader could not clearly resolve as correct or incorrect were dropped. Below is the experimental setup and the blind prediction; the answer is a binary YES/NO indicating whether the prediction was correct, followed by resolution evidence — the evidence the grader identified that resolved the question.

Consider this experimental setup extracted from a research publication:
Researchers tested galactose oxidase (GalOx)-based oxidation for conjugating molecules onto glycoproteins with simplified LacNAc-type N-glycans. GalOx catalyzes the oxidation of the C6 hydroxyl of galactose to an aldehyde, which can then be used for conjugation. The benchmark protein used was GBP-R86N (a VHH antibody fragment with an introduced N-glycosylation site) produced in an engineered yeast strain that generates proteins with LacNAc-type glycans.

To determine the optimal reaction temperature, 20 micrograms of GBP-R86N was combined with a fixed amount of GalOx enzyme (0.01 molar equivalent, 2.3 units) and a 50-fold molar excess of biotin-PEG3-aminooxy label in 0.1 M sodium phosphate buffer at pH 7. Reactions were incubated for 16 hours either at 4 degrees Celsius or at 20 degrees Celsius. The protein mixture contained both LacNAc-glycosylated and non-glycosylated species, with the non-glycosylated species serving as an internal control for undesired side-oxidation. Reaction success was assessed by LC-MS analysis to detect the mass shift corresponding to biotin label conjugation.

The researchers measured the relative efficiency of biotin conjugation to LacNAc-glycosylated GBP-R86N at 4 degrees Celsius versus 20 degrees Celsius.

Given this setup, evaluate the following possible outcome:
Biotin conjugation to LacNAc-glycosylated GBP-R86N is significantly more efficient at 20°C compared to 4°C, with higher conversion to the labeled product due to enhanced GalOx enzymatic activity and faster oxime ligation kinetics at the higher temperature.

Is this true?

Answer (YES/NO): NO